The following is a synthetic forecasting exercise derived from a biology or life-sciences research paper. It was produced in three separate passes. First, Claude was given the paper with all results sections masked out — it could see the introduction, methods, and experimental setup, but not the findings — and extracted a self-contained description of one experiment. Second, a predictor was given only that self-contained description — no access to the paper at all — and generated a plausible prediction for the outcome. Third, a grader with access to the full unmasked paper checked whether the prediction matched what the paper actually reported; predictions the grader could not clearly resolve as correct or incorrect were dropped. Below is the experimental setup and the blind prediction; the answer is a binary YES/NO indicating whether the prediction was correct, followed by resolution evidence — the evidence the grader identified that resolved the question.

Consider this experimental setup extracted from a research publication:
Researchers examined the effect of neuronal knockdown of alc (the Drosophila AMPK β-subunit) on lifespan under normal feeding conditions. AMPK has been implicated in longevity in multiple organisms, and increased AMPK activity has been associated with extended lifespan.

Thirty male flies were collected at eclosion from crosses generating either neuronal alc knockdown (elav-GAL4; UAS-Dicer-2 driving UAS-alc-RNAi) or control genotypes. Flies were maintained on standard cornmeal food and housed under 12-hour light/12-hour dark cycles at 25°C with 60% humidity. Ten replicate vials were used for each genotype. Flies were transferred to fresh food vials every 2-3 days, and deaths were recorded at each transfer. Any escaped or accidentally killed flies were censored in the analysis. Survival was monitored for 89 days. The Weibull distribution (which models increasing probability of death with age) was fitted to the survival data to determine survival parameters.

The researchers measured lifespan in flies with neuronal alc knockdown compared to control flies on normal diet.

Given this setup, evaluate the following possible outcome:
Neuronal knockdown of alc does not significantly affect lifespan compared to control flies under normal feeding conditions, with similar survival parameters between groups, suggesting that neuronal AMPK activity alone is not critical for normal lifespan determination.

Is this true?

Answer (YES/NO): NO